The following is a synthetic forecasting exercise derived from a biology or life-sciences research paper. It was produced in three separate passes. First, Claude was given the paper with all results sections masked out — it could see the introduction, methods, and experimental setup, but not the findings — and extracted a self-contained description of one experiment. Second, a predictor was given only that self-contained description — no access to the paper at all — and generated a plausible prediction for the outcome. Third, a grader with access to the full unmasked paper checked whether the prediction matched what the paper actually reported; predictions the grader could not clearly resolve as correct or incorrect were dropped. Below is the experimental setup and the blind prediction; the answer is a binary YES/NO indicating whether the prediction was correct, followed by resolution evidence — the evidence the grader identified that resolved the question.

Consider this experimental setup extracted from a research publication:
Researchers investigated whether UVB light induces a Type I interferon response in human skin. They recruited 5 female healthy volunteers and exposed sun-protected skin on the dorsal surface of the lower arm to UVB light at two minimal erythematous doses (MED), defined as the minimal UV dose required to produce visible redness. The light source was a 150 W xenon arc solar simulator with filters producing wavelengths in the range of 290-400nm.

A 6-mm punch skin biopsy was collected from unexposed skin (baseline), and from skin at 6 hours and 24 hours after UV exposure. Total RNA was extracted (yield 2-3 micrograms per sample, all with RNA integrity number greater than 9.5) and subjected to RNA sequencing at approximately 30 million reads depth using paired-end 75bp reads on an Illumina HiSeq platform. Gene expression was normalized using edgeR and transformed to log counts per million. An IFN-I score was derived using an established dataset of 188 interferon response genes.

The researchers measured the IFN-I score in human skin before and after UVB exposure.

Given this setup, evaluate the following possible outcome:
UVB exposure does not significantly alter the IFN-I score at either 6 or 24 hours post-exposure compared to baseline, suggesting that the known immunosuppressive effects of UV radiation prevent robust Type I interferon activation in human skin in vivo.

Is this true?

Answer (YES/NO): NO